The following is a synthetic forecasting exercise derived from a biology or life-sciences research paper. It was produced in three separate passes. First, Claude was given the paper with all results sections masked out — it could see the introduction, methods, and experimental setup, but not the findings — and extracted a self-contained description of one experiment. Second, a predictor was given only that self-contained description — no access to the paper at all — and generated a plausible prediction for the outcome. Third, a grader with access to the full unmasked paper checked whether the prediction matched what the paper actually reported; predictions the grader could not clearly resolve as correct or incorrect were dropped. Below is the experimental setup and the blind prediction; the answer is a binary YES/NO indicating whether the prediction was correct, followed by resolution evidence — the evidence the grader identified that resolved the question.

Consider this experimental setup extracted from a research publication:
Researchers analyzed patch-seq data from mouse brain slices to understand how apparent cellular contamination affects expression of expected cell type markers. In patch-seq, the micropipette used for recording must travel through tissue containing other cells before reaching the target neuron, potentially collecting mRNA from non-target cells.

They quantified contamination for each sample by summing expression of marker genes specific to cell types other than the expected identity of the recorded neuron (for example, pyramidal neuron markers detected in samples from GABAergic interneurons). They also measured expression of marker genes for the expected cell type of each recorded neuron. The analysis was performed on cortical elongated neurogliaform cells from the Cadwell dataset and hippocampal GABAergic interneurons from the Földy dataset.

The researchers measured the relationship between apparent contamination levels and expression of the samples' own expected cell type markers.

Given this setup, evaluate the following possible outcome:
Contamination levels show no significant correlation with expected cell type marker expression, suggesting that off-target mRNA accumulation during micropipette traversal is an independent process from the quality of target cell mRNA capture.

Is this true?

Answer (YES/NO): NO